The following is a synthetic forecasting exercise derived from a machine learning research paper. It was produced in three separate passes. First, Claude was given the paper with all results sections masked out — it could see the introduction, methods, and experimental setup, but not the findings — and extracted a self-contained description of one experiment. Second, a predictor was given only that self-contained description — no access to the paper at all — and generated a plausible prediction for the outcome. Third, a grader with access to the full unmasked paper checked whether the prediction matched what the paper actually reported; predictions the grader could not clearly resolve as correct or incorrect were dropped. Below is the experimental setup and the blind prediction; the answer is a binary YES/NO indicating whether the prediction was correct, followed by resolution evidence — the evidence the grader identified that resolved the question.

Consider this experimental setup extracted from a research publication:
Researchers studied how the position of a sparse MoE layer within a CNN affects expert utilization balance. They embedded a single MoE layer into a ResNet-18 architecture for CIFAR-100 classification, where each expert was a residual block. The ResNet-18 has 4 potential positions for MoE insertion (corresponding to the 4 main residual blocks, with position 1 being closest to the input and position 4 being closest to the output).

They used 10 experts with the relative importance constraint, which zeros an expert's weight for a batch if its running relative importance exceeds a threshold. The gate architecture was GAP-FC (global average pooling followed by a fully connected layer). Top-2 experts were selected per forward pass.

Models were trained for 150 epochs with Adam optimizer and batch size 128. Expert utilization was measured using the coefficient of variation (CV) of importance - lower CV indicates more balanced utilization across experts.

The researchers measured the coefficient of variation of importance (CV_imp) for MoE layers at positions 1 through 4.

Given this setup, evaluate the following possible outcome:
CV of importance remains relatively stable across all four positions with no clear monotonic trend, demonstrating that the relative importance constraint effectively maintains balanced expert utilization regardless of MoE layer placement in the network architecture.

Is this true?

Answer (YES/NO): NO